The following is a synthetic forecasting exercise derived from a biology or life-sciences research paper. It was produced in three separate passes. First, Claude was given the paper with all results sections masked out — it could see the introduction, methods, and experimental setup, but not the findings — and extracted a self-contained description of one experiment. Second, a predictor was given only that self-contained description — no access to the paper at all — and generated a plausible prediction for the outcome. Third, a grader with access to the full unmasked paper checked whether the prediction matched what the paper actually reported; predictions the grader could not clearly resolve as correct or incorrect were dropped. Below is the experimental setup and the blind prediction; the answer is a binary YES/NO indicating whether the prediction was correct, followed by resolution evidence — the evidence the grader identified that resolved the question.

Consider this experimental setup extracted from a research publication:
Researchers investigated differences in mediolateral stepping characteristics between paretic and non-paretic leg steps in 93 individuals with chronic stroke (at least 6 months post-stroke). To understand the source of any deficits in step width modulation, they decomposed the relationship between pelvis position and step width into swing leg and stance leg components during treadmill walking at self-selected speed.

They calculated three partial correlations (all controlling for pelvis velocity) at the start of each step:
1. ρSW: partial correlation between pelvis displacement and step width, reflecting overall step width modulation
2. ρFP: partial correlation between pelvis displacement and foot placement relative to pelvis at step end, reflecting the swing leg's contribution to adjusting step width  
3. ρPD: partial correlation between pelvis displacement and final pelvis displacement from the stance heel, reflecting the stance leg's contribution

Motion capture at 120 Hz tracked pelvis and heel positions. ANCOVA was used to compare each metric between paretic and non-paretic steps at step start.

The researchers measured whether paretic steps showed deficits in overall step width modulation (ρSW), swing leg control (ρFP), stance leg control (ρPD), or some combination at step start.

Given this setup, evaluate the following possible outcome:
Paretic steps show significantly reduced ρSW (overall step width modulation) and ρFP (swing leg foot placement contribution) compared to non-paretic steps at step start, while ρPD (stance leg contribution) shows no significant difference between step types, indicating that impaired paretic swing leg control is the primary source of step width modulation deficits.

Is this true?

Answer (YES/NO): NO